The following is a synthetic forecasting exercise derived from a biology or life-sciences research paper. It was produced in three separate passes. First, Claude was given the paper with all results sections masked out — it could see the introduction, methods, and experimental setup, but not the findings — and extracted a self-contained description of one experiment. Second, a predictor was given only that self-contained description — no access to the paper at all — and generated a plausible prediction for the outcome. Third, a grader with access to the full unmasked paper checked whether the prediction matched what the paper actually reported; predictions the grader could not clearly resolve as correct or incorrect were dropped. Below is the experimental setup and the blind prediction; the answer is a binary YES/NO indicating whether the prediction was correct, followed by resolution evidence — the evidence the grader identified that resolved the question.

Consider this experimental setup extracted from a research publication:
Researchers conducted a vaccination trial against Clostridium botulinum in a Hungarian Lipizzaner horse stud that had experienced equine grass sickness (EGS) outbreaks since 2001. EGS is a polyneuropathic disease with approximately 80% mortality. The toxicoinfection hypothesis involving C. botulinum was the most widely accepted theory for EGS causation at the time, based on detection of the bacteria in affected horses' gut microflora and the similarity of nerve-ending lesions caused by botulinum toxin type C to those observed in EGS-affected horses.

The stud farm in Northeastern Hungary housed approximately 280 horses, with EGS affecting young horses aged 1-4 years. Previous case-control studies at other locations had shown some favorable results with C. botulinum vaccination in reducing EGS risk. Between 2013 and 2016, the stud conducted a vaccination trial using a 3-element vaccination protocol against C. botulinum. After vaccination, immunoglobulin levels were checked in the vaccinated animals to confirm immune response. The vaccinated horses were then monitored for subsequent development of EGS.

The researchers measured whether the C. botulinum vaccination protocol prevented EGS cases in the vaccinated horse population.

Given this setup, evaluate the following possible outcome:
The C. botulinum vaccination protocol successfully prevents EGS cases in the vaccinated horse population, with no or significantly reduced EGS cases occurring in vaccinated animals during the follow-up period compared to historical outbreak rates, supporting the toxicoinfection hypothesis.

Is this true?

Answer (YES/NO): NO